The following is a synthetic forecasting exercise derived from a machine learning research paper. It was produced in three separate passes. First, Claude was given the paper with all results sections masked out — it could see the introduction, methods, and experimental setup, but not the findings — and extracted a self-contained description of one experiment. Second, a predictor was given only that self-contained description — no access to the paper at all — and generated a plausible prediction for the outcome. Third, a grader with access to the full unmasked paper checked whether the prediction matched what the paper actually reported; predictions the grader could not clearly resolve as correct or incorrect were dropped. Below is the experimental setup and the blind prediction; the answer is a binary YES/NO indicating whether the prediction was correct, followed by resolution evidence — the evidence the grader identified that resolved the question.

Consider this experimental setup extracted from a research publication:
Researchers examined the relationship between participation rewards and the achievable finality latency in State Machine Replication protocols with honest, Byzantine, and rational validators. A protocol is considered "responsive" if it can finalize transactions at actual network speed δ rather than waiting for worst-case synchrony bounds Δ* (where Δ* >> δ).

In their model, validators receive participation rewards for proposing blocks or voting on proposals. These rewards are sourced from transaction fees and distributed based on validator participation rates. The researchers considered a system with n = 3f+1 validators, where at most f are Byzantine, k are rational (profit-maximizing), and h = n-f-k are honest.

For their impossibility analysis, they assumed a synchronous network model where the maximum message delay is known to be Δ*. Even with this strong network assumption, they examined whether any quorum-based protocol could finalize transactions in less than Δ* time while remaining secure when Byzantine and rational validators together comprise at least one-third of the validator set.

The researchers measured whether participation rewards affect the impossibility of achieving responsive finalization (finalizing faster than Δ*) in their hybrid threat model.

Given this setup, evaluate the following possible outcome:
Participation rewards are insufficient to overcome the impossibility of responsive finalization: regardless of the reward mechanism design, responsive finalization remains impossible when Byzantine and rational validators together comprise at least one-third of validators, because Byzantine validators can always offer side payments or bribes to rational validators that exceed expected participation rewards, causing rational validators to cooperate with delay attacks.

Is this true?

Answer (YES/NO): NO